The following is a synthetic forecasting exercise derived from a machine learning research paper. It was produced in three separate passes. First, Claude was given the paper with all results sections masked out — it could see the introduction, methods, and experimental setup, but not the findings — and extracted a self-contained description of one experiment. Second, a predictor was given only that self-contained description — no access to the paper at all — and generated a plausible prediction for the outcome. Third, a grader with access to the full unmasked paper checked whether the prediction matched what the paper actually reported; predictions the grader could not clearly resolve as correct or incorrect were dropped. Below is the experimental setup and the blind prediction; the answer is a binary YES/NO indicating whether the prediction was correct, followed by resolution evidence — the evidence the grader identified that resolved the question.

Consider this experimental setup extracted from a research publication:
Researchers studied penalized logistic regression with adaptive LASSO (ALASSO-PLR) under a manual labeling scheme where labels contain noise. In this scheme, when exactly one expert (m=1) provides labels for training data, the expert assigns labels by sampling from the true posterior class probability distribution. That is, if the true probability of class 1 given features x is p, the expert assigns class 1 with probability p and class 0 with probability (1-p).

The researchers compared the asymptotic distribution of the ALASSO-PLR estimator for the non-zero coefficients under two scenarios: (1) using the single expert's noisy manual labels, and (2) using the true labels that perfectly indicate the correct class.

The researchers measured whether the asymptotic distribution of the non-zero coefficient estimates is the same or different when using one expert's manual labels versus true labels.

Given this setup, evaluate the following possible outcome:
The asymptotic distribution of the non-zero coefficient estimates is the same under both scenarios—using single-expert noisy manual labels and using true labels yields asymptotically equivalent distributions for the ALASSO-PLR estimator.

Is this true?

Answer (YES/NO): YES